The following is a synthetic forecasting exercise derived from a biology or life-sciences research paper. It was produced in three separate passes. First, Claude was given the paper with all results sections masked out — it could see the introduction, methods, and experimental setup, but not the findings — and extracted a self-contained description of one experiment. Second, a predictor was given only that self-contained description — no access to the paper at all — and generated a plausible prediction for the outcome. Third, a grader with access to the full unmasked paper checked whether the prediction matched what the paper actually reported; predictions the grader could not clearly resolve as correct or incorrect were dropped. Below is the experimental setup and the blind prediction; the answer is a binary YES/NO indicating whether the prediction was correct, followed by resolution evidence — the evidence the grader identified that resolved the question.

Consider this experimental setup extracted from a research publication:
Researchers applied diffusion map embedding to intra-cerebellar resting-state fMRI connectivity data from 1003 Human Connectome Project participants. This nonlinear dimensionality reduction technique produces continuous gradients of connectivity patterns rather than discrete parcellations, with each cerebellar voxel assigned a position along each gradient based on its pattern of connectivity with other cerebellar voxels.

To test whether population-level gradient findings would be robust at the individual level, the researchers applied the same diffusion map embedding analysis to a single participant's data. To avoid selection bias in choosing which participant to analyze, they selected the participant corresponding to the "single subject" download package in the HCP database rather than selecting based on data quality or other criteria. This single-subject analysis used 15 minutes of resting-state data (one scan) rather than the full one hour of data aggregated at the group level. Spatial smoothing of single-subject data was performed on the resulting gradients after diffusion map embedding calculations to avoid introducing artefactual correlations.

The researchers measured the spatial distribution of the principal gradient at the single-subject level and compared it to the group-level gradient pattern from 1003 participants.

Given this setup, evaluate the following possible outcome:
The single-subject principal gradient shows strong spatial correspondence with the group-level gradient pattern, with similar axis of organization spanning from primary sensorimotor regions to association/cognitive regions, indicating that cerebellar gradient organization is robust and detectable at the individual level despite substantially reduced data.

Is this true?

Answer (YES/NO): YES